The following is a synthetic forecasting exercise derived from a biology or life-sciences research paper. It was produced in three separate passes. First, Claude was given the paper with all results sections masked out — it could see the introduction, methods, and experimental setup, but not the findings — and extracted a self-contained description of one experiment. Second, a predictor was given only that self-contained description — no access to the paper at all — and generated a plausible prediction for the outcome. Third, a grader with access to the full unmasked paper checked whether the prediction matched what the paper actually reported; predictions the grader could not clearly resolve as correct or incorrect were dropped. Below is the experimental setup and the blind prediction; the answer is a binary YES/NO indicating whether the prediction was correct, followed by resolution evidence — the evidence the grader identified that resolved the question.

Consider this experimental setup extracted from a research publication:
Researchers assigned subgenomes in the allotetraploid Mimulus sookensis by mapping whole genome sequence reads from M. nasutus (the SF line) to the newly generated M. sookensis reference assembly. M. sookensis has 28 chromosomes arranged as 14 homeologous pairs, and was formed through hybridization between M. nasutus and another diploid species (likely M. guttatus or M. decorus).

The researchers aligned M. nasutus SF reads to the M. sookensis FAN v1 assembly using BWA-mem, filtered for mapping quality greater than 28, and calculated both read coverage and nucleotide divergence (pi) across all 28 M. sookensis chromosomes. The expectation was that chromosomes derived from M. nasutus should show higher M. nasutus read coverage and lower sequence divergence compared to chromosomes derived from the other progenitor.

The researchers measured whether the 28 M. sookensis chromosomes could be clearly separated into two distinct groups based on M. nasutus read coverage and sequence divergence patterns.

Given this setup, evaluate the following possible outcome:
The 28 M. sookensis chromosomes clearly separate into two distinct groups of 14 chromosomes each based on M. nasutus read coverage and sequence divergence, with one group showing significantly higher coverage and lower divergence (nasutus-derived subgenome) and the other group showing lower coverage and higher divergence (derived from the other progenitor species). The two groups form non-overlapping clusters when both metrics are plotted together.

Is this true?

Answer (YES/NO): YES